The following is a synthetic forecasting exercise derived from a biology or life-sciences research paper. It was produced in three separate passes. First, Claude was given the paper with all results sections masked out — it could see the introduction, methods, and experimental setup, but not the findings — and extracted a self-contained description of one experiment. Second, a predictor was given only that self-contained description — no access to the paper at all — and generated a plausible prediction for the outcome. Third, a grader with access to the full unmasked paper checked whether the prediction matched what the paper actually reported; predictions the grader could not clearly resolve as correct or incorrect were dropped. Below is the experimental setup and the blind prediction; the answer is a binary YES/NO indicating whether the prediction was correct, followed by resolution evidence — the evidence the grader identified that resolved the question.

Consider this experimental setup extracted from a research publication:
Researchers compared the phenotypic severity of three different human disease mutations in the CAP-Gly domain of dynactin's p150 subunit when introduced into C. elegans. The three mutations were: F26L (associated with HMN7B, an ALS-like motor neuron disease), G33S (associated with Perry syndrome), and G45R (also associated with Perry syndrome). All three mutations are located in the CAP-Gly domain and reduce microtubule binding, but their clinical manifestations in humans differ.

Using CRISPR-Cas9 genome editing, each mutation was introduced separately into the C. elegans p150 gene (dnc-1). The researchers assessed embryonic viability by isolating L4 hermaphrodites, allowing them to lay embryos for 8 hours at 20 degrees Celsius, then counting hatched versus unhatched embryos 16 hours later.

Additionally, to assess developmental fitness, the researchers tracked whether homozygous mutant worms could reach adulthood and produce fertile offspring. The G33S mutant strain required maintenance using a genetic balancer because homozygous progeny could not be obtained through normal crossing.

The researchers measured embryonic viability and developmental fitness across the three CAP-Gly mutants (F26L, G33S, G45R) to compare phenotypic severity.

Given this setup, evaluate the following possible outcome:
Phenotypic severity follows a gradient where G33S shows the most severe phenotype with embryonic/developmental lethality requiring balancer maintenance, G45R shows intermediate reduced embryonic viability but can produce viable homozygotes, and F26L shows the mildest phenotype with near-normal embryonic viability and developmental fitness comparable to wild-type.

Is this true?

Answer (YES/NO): YES